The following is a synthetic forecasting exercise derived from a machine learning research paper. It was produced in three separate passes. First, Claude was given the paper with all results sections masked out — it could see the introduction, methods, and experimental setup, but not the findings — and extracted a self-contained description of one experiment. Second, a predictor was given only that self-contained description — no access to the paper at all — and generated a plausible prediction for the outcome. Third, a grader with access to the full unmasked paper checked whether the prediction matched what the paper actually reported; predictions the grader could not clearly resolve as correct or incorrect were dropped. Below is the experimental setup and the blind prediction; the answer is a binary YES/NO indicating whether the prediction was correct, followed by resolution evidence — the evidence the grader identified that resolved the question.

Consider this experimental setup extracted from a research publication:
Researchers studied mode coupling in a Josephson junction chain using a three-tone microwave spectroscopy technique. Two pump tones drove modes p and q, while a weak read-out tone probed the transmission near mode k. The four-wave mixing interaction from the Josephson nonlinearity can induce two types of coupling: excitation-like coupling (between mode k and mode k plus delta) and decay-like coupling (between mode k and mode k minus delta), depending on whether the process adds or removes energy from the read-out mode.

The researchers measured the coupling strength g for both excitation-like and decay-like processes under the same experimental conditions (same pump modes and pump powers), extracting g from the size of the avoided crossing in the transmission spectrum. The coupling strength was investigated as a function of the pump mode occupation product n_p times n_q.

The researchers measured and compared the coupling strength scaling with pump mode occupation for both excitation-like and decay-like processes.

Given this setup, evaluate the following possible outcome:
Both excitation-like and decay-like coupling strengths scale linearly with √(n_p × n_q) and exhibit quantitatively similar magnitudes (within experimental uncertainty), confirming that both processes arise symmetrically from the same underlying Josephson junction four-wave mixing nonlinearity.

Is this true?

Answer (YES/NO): YES